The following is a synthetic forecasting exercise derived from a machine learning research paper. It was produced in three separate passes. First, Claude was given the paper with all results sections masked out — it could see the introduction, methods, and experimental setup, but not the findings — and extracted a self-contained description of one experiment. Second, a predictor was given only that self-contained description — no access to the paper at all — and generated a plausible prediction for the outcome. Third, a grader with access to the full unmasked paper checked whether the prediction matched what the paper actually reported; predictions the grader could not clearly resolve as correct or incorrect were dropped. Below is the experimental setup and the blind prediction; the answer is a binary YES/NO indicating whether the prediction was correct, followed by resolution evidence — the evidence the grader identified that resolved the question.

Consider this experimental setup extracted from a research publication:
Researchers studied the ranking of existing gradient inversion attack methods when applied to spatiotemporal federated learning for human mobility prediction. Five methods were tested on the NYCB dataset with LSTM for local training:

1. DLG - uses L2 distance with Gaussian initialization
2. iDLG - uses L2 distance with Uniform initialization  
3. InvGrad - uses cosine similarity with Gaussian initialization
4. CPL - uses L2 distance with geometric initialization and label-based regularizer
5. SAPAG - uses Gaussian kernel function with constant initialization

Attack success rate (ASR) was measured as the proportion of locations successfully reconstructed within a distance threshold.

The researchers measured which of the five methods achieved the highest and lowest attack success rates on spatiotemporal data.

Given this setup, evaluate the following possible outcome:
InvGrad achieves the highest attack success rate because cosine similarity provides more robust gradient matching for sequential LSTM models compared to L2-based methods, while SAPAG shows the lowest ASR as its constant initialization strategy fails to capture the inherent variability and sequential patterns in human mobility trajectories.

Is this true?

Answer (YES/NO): NO